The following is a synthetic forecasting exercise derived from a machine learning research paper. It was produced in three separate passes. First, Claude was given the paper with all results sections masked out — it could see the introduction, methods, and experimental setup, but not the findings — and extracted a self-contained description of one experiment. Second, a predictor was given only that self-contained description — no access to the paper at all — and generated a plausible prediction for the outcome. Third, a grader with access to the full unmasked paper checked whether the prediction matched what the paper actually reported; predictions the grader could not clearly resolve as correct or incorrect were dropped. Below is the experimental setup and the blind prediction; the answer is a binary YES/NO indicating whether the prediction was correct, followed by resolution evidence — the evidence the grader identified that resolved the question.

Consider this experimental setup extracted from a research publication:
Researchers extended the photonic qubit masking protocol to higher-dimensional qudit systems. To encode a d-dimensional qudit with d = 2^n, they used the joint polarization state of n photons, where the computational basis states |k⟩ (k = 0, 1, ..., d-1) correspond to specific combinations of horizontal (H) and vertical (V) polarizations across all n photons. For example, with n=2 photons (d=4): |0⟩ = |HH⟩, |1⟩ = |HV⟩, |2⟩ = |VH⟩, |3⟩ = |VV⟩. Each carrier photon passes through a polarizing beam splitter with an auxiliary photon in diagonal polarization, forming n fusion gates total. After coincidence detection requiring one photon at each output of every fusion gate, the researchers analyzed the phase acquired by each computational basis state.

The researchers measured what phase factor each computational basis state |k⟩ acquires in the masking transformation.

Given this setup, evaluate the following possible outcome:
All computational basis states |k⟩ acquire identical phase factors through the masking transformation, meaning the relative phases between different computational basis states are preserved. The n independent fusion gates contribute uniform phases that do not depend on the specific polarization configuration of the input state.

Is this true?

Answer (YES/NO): NO